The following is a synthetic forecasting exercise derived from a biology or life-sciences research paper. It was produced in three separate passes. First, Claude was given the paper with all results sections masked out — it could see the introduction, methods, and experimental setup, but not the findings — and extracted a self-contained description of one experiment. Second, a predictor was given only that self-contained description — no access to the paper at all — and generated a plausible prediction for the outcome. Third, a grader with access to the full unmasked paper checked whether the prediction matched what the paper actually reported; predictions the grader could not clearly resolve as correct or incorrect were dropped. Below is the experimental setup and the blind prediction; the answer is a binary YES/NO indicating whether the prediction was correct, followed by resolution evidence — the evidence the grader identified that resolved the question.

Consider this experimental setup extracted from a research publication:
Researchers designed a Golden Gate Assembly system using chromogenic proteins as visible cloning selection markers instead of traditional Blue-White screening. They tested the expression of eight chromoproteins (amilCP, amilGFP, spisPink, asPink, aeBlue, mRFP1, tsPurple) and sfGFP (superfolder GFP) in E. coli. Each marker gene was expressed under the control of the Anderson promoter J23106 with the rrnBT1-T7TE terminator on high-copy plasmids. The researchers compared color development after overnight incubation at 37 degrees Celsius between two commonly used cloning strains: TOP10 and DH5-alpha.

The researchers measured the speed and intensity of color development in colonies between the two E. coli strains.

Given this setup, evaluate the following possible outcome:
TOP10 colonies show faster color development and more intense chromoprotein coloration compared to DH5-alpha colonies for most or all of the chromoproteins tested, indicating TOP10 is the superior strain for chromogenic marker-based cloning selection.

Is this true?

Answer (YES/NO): YES